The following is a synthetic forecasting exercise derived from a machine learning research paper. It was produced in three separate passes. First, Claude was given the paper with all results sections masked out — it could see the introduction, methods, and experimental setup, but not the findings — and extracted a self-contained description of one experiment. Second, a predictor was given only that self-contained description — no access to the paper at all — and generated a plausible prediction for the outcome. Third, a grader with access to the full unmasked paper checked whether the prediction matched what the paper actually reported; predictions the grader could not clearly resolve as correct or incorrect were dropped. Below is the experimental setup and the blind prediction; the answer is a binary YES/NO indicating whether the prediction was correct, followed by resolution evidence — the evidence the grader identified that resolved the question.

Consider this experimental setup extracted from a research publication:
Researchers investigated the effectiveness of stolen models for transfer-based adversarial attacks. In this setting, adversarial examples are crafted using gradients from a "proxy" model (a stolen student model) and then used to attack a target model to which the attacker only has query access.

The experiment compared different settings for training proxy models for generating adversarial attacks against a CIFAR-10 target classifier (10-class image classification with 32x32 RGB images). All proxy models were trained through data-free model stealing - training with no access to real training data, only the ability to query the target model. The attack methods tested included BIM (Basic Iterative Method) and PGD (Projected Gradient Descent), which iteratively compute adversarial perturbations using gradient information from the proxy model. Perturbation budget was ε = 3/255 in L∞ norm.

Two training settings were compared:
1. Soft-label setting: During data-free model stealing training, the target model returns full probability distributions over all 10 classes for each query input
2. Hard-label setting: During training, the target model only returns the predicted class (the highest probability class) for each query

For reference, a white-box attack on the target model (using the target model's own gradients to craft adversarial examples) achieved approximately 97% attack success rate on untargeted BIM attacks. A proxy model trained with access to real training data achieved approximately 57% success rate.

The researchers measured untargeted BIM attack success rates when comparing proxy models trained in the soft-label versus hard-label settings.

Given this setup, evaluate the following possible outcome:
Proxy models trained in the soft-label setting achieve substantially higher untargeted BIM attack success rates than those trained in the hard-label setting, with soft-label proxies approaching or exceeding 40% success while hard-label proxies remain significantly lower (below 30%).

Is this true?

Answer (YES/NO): NO